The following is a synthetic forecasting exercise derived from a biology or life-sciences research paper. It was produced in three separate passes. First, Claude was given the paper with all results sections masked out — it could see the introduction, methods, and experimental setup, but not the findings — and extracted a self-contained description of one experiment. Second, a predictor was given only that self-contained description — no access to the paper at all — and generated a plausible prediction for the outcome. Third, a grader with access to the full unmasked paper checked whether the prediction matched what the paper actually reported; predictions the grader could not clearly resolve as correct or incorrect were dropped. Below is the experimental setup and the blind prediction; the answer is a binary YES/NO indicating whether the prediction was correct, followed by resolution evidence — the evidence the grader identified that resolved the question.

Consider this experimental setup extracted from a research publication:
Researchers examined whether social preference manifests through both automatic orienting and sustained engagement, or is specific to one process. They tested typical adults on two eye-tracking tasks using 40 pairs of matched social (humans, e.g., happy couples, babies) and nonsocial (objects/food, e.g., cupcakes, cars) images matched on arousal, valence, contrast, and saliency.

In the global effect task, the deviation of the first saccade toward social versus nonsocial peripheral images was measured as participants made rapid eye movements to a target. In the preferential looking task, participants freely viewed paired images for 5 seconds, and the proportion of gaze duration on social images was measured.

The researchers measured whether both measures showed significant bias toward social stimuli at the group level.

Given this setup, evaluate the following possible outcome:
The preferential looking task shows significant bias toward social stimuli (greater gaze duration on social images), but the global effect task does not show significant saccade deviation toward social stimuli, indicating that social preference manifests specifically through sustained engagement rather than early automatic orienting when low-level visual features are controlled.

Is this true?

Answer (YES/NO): NO